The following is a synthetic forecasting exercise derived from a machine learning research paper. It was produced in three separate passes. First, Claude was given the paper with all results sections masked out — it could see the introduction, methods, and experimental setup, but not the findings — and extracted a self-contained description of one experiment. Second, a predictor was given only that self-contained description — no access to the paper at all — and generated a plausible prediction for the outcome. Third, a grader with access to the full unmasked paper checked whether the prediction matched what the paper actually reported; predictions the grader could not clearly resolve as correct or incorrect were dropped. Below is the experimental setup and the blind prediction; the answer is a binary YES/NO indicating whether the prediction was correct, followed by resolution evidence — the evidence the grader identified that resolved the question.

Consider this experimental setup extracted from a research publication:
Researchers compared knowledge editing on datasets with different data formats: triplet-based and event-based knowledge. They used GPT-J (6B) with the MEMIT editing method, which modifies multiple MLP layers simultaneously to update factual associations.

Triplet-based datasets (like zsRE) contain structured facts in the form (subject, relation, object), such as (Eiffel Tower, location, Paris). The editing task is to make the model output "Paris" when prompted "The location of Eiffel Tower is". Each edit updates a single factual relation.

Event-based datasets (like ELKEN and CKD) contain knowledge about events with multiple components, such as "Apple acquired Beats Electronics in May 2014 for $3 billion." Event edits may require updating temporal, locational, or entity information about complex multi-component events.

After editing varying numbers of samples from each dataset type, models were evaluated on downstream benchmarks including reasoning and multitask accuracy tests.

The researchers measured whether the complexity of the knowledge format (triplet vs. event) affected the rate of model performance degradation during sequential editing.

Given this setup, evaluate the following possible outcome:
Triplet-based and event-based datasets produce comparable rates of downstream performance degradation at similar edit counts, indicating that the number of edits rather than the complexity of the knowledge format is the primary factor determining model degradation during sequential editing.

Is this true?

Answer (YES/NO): NO